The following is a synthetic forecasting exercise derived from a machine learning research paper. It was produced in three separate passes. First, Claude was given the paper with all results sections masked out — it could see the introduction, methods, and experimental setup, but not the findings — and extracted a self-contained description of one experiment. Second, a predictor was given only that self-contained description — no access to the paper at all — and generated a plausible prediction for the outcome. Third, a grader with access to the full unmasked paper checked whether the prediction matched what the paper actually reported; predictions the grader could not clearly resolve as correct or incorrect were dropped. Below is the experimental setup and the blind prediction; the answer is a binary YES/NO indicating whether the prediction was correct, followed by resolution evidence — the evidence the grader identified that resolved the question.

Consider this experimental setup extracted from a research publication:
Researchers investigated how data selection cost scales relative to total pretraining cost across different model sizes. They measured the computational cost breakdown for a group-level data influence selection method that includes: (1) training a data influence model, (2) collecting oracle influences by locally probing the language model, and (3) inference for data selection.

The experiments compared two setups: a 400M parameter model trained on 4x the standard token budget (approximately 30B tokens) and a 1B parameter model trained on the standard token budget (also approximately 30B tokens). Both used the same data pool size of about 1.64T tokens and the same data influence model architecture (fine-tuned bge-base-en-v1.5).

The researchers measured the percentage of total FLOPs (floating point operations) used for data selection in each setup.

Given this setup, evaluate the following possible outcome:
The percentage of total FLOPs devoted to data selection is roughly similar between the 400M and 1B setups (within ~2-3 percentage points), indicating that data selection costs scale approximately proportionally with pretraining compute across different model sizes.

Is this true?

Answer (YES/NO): NO